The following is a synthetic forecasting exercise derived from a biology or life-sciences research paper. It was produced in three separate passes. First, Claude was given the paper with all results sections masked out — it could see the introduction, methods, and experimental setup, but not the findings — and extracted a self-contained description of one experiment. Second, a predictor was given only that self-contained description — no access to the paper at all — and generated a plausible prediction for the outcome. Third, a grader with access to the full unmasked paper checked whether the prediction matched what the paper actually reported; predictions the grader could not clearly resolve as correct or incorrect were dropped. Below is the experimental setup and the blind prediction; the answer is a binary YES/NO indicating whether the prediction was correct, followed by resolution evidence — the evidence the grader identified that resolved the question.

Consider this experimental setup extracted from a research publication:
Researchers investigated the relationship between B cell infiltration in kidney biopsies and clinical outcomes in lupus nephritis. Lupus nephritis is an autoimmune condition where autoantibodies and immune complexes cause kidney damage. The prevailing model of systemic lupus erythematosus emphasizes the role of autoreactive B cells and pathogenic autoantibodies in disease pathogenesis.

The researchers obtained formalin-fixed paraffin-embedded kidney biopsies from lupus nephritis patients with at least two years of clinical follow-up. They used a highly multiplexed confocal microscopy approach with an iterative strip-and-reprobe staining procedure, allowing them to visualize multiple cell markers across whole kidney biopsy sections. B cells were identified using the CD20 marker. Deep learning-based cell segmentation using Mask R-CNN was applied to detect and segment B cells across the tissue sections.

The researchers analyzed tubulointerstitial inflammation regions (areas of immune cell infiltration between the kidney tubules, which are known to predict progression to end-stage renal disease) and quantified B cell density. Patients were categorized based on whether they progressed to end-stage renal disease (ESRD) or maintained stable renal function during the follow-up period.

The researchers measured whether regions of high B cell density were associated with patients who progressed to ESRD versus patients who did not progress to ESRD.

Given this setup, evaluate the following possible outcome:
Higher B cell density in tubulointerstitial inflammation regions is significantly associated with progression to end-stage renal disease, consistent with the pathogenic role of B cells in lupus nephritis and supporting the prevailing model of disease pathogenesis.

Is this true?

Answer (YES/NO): NO